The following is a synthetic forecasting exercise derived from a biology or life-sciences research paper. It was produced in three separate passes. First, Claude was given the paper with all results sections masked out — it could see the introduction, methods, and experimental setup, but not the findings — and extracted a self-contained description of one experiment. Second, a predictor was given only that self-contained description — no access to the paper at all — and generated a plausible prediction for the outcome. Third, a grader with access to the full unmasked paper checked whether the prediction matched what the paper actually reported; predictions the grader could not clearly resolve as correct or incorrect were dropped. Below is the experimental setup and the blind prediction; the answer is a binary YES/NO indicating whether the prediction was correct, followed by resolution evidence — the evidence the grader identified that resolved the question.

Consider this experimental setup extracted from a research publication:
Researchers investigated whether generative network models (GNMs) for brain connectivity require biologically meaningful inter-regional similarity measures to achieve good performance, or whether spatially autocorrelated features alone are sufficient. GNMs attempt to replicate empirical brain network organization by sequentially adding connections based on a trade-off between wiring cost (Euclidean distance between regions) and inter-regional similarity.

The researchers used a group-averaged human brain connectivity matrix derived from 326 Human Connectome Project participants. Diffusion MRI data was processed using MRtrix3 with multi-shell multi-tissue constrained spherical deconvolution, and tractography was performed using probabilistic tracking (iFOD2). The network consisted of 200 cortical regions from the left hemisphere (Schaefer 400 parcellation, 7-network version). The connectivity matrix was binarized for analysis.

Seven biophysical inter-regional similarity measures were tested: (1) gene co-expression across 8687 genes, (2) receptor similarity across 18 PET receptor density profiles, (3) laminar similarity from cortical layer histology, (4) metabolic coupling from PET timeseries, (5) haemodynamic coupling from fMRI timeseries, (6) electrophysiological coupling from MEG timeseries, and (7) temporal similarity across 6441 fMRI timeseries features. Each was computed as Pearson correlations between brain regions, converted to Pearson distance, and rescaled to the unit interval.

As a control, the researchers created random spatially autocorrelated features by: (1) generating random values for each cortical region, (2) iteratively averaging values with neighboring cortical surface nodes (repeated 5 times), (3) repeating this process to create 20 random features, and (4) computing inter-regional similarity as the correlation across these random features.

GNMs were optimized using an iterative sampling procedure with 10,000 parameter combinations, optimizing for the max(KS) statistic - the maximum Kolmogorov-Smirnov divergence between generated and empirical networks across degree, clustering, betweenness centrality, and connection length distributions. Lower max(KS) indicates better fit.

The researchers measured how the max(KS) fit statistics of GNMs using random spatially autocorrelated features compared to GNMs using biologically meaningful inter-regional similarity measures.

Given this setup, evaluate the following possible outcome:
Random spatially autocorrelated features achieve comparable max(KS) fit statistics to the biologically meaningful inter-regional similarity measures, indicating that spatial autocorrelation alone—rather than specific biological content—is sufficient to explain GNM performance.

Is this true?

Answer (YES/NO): YES